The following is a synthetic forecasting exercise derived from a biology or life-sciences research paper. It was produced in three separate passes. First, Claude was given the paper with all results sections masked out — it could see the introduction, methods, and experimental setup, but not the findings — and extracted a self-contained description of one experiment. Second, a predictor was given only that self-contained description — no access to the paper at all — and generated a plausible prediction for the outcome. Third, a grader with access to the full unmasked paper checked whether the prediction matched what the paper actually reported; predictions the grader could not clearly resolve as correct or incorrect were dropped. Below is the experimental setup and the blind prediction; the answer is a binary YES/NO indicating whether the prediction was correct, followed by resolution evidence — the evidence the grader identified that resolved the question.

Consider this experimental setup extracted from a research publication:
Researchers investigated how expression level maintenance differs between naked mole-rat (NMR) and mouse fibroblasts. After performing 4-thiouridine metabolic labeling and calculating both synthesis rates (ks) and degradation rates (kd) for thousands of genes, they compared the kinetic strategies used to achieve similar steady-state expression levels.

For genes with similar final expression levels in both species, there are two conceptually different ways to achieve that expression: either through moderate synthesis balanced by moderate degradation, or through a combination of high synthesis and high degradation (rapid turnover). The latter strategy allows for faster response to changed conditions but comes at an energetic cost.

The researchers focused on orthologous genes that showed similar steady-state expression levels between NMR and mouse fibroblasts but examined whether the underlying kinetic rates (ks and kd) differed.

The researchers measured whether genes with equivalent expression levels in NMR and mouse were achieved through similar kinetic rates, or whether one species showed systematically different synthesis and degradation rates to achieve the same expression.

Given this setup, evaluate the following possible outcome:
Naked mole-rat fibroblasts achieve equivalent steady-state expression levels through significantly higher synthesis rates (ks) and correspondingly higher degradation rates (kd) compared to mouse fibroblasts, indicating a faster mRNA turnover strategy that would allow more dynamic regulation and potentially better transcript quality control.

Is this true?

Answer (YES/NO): YES